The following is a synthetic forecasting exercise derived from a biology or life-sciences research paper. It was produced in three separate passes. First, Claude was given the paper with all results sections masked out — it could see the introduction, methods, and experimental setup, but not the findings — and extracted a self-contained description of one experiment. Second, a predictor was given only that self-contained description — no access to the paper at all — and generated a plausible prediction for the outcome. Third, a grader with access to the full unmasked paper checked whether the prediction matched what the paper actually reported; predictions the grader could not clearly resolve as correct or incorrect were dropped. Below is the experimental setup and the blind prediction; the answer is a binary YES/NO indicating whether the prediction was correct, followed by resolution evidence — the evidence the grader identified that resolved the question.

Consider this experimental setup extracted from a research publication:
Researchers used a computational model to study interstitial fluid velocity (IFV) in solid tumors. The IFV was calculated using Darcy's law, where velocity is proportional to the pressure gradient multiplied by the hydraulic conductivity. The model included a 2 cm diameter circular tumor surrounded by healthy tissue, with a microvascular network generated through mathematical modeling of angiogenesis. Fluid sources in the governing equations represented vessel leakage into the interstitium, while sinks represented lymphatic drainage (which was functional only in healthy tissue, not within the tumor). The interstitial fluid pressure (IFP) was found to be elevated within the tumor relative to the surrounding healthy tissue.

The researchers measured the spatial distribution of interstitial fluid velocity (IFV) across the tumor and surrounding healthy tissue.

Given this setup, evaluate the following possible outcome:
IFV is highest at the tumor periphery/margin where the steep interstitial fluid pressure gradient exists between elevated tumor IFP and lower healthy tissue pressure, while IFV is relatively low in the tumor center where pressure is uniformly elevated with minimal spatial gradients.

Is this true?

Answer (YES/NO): YES